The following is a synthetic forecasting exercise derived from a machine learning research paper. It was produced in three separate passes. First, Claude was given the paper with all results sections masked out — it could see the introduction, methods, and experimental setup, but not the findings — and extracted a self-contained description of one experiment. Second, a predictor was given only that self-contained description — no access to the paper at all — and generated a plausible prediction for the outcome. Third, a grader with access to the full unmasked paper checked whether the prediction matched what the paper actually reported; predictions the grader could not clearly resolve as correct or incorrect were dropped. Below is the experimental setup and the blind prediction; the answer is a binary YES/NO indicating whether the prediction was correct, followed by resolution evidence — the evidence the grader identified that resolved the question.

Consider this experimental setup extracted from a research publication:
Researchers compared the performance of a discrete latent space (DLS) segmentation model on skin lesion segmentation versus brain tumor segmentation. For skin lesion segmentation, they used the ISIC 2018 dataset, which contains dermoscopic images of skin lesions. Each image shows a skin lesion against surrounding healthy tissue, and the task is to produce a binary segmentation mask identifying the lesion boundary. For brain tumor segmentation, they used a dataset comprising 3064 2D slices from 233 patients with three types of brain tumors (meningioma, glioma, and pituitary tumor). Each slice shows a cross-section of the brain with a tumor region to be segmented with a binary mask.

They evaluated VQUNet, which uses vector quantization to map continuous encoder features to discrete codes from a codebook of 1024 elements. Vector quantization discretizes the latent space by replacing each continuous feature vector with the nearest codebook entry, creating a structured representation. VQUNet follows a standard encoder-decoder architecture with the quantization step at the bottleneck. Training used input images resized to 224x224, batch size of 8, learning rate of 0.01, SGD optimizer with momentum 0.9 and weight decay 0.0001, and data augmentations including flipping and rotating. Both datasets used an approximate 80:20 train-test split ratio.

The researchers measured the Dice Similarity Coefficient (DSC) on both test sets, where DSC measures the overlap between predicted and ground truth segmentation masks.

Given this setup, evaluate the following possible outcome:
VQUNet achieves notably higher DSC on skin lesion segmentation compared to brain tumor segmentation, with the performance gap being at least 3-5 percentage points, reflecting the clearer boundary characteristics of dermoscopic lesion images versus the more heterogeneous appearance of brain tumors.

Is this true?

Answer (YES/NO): YES